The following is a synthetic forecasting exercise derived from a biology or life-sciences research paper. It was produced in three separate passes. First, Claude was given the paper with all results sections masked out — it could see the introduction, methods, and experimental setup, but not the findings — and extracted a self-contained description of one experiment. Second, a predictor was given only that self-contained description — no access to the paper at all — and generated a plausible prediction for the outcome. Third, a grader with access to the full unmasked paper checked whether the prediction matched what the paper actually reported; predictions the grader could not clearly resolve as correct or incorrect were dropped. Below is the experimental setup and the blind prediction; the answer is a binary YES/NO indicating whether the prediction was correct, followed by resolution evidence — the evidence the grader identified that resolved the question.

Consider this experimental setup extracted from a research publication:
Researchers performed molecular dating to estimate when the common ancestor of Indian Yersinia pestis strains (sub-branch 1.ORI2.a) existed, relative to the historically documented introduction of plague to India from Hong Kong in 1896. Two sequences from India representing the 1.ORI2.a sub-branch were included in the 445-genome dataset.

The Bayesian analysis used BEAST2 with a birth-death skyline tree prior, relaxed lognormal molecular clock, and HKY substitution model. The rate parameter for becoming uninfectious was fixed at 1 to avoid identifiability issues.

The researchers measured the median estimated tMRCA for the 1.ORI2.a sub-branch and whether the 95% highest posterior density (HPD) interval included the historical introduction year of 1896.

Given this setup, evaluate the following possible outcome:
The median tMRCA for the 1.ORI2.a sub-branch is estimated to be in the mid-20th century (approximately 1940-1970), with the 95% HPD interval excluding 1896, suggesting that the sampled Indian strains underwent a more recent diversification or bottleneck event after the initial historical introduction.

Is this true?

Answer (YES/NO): NO